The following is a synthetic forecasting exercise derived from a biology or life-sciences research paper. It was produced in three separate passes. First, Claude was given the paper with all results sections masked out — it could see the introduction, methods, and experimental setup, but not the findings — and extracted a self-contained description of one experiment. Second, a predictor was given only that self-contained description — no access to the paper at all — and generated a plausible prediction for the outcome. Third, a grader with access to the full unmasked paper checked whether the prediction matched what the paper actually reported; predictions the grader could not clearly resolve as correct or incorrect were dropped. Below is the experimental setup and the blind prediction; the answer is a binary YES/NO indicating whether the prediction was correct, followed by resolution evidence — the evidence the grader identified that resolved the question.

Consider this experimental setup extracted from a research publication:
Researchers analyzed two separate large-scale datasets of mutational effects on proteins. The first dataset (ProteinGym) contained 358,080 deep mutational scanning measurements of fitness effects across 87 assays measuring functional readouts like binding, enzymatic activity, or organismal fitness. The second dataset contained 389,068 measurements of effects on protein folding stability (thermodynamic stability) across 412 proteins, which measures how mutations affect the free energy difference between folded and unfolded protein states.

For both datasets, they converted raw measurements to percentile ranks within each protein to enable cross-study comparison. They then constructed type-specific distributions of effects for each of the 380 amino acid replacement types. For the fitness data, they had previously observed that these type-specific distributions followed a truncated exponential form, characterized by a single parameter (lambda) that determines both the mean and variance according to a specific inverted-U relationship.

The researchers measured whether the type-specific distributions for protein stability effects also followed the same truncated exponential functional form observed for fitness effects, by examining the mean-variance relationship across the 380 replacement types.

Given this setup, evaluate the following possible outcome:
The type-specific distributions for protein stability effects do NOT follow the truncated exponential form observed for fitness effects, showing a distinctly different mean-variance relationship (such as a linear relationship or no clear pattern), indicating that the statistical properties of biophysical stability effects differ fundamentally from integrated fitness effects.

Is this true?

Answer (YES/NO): YES